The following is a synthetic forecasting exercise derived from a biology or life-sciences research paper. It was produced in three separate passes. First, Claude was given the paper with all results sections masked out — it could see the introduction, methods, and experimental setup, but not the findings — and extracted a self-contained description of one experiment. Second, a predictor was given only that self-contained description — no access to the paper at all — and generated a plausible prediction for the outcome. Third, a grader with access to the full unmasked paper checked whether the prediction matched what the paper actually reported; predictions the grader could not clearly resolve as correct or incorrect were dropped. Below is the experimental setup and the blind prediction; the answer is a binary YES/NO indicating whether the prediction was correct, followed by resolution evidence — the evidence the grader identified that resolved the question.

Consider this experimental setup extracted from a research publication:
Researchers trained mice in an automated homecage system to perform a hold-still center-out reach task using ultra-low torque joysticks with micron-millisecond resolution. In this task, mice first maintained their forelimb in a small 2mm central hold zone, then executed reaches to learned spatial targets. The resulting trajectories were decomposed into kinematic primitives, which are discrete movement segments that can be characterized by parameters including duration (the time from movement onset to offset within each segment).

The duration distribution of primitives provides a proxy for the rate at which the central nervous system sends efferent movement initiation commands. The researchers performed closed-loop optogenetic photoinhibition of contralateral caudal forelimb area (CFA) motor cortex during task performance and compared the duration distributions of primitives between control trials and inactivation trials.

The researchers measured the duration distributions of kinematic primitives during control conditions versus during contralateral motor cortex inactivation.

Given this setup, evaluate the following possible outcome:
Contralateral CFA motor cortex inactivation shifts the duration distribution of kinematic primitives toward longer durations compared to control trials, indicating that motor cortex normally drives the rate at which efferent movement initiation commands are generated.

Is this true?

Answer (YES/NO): NO